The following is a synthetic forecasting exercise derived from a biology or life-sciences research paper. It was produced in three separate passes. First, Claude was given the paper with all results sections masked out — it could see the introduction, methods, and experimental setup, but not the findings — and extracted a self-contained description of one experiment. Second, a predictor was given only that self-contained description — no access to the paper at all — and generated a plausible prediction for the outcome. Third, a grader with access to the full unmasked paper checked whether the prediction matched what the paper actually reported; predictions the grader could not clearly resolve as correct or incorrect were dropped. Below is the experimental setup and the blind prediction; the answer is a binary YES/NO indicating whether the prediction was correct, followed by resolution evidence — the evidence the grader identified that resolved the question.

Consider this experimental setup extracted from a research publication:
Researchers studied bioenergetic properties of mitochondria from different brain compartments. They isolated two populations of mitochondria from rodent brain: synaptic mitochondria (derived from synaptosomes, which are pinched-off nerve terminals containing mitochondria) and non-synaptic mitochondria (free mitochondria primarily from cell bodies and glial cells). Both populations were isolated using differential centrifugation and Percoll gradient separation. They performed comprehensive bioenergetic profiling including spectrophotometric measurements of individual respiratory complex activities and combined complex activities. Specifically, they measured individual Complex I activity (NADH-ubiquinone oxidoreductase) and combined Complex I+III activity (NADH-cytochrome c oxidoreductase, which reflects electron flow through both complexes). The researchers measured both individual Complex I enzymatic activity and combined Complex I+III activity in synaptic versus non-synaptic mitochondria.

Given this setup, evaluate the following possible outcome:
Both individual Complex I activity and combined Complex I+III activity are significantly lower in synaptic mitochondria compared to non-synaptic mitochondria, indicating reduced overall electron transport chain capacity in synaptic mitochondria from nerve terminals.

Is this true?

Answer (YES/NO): NO